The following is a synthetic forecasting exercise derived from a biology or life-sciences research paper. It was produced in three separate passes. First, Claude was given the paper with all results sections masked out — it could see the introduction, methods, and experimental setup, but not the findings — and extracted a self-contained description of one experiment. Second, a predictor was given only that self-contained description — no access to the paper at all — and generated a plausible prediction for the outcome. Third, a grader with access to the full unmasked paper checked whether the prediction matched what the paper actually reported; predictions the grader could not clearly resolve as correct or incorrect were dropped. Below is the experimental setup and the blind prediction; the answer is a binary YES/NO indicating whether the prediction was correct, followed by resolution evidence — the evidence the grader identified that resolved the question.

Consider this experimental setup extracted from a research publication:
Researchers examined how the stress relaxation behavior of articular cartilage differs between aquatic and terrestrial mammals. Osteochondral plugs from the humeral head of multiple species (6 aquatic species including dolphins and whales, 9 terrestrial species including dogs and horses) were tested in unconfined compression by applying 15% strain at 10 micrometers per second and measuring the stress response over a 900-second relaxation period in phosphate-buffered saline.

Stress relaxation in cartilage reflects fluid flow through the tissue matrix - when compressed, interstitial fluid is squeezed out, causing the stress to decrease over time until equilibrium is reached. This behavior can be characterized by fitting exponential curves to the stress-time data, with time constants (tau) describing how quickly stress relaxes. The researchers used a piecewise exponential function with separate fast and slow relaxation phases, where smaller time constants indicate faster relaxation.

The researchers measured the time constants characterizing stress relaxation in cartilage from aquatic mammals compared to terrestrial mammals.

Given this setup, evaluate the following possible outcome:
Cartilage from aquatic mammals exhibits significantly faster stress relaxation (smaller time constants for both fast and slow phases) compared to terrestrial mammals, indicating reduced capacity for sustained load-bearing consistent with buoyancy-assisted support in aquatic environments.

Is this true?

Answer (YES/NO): NO